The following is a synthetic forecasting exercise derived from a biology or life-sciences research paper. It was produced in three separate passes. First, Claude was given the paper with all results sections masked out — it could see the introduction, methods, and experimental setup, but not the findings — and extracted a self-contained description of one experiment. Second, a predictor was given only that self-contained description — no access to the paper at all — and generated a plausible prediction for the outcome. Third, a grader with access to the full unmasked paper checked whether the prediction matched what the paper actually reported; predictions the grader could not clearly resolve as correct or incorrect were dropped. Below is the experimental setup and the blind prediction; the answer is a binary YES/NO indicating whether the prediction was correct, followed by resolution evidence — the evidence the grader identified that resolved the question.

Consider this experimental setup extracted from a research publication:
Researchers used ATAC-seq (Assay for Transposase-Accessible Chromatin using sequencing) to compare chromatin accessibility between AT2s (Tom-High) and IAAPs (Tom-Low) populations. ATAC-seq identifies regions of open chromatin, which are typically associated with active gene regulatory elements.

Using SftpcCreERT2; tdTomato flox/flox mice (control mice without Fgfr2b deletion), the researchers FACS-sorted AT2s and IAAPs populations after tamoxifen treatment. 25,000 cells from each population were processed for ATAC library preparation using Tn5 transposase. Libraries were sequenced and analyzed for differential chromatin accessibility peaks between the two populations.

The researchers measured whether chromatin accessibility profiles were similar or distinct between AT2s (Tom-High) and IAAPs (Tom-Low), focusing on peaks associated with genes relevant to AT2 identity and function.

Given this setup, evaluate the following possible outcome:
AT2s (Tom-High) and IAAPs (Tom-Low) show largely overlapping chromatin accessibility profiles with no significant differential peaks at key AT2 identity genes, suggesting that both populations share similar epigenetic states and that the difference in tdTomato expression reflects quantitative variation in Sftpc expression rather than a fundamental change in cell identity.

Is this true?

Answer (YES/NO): NO